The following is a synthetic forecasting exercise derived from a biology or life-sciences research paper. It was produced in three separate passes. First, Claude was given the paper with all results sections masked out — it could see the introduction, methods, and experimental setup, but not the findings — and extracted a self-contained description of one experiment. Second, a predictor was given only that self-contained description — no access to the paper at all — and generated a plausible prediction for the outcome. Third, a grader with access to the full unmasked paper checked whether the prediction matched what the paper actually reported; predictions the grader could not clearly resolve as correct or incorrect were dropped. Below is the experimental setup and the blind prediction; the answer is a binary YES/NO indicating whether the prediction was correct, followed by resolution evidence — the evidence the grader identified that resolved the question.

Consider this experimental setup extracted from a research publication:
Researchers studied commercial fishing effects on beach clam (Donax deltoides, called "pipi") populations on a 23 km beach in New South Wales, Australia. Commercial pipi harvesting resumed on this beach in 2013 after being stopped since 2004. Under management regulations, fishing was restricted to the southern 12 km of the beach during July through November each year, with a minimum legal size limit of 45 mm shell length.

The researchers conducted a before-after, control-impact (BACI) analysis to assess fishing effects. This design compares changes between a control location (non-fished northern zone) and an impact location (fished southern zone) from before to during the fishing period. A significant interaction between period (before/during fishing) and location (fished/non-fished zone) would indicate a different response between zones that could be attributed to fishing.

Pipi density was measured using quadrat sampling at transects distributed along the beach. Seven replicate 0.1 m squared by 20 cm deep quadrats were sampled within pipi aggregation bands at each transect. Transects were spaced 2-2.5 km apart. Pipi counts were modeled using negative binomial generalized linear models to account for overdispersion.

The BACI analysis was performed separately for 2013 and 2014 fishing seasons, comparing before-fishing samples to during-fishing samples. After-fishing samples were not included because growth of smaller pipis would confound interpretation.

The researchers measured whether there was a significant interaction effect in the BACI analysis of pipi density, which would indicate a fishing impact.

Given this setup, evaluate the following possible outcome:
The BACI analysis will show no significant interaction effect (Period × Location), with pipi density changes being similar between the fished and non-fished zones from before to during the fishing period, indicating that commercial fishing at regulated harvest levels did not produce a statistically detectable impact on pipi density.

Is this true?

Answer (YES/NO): YES